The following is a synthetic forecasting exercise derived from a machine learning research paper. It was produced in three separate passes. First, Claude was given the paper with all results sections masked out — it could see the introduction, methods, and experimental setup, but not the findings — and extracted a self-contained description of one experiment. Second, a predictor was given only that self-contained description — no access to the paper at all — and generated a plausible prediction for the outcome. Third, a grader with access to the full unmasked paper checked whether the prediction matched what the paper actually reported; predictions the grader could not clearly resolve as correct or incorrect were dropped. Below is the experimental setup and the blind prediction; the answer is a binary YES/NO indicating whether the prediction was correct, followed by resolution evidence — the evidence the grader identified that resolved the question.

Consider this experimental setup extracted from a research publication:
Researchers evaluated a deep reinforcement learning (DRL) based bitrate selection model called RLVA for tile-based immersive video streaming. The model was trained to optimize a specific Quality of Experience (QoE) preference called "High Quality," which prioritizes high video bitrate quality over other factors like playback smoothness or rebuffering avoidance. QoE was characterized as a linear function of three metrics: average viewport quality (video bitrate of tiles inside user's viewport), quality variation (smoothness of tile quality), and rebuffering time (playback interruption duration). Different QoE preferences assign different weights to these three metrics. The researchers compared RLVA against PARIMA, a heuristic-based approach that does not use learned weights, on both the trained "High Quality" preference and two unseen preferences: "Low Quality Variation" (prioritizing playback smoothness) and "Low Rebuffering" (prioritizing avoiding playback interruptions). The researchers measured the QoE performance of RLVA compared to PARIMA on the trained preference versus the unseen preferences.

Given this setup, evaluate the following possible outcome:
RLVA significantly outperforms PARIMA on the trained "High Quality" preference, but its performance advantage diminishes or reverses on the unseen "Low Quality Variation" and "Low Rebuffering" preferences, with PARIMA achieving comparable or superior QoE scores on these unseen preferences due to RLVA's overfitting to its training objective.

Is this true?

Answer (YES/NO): YES